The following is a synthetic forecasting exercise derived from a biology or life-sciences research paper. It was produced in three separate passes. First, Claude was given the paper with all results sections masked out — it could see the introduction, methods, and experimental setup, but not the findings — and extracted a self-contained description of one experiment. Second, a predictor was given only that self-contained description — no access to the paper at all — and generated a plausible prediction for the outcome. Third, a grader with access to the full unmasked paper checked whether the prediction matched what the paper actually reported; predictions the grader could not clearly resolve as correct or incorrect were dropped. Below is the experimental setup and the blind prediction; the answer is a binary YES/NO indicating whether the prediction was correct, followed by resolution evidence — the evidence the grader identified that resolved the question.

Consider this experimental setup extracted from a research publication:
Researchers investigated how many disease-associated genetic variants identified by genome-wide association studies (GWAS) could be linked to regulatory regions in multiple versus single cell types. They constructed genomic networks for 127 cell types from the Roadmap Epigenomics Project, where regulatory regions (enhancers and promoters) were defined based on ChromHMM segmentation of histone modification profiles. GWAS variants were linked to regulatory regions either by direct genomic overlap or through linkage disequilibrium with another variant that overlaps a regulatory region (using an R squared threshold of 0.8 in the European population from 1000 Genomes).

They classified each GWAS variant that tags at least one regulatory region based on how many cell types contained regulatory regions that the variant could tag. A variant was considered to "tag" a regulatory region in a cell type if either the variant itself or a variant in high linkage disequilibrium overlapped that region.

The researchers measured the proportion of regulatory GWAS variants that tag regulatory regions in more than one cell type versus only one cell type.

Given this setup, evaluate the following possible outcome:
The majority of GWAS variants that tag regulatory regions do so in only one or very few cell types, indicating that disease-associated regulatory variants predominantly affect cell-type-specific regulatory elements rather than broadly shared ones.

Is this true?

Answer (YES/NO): NO